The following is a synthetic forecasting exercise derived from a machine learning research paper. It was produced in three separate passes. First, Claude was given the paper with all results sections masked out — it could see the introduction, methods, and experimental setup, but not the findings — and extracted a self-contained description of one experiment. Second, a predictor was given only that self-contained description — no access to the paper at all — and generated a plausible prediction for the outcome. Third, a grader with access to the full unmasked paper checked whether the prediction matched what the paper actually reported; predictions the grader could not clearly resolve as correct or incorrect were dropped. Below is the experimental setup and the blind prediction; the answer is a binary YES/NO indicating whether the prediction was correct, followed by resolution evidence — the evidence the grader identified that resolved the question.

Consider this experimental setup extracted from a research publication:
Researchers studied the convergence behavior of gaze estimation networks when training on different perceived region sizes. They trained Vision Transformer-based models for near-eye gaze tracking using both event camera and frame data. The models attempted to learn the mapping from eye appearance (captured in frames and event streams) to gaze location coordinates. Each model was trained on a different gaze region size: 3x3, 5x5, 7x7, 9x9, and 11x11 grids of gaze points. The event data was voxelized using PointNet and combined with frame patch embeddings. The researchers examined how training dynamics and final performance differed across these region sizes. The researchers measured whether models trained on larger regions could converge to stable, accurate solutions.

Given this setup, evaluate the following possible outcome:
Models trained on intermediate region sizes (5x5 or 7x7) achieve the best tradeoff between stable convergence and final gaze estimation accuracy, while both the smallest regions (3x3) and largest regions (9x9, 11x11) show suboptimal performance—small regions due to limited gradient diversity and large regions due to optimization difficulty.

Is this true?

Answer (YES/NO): NO